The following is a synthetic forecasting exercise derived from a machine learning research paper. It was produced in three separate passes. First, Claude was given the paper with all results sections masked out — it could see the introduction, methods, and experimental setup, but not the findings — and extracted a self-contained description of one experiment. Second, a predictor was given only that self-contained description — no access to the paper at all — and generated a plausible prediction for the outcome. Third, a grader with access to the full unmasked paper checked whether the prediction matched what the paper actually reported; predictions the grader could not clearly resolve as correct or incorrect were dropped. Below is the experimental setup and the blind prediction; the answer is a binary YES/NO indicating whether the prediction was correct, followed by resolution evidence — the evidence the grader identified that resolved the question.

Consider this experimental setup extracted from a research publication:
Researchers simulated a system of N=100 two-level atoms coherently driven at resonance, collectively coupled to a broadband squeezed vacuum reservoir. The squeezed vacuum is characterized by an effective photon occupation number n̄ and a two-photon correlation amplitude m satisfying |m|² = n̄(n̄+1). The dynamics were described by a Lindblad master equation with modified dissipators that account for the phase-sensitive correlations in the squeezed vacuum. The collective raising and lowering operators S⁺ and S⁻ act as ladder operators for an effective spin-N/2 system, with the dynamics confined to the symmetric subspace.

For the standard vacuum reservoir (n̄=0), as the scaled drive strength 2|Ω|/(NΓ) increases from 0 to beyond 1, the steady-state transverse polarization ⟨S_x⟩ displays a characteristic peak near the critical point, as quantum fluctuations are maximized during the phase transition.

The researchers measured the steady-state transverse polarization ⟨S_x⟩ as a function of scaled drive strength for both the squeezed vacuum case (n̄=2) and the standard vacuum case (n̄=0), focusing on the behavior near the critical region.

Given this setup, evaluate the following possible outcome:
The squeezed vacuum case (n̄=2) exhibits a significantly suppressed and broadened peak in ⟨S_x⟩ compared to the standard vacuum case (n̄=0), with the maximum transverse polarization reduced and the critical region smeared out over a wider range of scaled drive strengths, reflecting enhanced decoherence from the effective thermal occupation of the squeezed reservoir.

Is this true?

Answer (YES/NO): NO